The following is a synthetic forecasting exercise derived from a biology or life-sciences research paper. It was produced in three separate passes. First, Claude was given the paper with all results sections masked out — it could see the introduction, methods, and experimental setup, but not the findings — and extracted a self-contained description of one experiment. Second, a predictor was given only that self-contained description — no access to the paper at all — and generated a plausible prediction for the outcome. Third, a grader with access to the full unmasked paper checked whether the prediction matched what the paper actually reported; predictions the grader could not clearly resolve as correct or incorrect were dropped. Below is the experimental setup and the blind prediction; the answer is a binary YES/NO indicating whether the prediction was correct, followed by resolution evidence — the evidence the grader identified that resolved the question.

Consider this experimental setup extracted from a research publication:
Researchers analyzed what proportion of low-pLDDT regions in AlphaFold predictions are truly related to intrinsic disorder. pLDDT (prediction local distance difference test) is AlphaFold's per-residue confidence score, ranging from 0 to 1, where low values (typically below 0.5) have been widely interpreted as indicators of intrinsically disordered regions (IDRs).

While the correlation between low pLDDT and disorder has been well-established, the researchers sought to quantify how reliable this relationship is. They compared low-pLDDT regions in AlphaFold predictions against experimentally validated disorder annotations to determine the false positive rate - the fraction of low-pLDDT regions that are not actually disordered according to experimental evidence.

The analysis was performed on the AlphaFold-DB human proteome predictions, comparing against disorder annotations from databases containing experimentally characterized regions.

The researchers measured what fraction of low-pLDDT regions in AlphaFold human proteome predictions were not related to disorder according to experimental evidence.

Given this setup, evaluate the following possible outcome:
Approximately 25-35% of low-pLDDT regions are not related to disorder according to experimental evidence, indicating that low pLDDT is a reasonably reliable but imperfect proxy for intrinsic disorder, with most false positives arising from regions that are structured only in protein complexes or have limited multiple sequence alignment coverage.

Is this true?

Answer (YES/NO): NO